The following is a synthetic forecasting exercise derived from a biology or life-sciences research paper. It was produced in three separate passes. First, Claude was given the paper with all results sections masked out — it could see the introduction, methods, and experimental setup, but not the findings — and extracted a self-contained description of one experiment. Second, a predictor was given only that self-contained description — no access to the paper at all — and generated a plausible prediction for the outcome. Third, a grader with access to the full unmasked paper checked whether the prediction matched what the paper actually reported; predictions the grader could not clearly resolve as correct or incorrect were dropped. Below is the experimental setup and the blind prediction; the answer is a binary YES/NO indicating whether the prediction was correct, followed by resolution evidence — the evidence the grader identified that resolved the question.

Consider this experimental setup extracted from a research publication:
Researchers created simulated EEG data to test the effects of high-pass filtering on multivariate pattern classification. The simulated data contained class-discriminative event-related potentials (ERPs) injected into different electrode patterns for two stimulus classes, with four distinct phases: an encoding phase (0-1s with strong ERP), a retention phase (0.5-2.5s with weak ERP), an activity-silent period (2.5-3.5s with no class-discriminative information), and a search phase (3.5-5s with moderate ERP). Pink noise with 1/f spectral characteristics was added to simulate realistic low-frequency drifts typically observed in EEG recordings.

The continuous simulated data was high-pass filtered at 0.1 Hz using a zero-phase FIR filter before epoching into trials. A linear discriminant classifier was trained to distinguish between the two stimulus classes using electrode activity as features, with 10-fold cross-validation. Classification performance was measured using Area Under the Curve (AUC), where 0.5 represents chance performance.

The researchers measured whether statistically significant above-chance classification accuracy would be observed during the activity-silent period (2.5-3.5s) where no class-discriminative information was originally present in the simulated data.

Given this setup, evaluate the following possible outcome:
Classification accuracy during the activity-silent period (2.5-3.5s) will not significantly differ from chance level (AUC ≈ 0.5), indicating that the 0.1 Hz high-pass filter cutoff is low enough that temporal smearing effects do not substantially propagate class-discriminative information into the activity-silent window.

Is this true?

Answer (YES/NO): NO